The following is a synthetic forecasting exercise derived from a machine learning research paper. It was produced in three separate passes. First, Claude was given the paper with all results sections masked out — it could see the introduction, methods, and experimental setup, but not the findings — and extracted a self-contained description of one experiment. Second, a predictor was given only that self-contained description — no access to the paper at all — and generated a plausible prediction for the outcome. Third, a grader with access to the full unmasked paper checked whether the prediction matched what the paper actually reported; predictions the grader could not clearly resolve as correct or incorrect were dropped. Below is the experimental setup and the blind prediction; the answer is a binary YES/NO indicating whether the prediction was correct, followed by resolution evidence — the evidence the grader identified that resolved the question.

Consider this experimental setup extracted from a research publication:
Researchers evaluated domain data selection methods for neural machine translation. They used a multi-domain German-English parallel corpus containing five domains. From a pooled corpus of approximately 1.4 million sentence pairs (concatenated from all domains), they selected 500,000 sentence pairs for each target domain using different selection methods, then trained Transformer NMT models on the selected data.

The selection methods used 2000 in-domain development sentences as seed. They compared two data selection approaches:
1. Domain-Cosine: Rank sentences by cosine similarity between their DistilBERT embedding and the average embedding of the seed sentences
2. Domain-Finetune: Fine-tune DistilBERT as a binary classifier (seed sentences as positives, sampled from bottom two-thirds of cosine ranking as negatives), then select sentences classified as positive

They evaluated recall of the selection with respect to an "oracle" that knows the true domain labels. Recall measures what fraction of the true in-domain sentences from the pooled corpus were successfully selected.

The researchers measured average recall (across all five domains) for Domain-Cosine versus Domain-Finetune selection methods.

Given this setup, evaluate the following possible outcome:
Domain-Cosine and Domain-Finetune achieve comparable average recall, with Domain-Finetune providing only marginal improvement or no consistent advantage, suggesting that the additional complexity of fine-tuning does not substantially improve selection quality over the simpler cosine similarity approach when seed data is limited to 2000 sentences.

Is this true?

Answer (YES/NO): NO